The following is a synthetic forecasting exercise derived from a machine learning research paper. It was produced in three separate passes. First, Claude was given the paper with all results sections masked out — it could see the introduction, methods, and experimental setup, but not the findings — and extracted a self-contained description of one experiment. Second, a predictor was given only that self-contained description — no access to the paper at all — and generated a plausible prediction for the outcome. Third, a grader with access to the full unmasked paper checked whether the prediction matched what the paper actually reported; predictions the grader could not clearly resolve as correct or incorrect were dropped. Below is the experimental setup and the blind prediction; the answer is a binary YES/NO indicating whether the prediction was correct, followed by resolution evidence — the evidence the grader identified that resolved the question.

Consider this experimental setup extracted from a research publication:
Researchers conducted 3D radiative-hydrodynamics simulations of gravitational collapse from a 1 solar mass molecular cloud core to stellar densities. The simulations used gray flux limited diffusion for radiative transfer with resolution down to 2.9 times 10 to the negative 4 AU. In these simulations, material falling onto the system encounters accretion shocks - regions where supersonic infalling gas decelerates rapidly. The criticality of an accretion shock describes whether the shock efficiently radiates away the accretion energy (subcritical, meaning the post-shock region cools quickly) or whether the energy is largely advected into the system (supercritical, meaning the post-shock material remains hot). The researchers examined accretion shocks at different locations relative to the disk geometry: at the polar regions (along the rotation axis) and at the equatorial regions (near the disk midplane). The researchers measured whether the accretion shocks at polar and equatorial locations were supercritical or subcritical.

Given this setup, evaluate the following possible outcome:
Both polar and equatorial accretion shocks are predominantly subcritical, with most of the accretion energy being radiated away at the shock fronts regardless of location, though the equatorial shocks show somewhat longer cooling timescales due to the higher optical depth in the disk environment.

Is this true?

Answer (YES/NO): NO